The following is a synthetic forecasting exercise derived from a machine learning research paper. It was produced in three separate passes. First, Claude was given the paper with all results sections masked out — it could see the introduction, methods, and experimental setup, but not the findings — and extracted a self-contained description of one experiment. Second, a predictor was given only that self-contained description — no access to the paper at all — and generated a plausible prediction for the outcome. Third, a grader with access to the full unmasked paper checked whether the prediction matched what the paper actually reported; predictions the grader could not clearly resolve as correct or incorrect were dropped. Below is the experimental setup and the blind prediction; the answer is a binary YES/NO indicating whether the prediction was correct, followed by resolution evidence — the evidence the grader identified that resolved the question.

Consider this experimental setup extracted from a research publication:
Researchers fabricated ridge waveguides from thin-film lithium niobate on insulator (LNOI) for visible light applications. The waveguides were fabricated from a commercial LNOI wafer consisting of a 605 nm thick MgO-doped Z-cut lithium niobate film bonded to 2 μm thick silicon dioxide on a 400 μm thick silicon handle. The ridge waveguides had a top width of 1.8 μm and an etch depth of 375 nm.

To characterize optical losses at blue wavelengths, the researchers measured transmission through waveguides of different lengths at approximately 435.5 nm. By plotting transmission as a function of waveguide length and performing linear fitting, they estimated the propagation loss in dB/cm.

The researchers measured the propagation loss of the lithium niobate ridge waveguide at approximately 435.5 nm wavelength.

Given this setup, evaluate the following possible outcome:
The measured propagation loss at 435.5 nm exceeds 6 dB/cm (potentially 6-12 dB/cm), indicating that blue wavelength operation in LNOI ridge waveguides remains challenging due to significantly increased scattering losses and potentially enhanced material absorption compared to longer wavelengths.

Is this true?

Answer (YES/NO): NO